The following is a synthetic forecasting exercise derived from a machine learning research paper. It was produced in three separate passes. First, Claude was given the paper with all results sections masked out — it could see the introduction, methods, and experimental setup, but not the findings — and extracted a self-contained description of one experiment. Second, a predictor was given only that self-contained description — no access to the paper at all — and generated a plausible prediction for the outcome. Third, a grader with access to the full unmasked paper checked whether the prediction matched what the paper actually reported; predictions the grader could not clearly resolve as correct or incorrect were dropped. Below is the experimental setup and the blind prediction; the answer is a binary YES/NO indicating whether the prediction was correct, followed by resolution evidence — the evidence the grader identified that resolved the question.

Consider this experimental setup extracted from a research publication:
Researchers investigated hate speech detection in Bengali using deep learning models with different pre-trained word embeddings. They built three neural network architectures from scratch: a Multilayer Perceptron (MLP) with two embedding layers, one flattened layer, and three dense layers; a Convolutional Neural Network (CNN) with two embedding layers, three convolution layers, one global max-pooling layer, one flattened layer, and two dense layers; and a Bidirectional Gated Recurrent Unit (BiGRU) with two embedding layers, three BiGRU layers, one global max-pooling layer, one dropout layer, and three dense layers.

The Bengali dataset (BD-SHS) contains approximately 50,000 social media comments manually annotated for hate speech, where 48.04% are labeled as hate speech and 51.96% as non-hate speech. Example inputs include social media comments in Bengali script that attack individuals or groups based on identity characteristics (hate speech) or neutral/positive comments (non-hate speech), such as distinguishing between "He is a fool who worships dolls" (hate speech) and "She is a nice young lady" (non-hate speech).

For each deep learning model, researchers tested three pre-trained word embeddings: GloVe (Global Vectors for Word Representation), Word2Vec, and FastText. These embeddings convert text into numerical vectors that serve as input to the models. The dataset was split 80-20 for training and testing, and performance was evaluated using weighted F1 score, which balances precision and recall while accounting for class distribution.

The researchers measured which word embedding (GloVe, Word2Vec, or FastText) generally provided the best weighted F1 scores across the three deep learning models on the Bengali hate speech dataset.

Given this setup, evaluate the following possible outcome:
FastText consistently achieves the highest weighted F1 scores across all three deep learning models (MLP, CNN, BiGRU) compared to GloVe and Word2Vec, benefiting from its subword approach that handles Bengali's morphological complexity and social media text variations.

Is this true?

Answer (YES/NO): NO